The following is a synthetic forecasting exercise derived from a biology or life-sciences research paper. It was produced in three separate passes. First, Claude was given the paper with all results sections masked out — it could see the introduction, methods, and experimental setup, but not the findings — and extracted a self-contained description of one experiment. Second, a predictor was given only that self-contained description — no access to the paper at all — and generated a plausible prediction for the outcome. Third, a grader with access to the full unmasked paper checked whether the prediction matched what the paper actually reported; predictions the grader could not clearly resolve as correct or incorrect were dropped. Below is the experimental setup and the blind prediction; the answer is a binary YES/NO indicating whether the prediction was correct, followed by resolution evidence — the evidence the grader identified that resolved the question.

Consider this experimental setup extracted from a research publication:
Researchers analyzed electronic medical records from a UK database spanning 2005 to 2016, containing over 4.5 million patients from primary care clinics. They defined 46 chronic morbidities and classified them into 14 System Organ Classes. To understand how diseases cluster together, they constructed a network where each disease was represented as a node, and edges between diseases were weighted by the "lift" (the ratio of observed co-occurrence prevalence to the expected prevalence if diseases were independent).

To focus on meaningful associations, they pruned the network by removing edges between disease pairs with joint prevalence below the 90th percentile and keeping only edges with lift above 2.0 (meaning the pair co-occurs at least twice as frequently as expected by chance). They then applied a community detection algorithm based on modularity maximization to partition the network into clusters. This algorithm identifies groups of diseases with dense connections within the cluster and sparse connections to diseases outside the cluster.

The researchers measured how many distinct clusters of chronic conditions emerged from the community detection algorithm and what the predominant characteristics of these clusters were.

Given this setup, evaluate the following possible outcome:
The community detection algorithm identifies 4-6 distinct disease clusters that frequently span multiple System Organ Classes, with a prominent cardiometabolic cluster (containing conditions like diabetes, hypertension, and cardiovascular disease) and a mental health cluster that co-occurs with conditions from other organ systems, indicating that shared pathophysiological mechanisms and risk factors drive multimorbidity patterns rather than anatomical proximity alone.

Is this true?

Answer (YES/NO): NO